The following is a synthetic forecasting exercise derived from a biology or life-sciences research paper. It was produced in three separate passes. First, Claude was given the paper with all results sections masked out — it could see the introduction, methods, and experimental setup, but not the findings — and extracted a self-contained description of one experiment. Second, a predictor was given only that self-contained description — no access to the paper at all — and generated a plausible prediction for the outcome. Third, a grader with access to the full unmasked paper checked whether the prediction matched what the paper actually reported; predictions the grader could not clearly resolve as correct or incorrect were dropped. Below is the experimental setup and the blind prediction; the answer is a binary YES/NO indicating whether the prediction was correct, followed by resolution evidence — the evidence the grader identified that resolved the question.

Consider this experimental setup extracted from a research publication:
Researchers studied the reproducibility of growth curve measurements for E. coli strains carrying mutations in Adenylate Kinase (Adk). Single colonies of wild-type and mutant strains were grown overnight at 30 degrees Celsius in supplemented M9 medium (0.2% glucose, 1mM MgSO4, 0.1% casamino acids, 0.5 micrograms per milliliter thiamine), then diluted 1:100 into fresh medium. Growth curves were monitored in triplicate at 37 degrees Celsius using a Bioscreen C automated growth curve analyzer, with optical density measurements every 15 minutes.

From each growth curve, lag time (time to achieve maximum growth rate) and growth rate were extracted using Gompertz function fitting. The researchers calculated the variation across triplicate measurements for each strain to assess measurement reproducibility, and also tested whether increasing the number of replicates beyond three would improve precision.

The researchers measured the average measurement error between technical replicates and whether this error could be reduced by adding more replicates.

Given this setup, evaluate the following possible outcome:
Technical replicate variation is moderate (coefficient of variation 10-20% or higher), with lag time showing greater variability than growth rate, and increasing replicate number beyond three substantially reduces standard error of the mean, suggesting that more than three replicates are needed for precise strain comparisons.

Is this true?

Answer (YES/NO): NO